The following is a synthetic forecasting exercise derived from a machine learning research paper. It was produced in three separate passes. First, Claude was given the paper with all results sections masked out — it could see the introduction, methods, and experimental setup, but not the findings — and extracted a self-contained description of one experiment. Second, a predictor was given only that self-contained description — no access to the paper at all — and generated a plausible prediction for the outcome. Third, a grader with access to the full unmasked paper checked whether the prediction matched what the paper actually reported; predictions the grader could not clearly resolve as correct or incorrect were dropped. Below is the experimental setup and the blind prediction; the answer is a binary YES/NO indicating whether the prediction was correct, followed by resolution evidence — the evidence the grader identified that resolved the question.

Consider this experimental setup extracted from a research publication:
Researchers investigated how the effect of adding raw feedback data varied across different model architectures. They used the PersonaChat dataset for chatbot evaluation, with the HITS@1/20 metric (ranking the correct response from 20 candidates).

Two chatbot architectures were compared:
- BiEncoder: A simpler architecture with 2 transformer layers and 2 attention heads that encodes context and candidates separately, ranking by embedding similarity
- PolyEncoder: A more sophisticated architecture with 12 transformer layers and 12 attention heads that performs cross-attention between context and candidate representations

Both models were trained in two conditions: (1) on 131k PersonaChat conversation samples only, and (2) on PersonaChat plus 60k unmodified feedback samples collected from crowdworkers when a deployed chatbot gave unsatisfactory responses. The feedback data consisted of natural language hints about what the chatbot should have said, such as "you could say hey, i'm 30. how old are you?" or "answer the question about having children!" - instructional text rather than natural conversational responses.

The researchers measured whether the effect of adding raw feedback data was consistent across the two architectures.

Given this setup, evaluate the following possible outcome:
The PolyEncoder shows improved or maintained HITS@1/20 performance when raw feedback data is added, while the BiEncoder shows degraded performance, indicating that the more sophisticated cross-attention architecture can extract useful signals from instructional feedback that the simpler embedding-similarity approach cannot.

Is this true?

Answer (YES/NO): NO